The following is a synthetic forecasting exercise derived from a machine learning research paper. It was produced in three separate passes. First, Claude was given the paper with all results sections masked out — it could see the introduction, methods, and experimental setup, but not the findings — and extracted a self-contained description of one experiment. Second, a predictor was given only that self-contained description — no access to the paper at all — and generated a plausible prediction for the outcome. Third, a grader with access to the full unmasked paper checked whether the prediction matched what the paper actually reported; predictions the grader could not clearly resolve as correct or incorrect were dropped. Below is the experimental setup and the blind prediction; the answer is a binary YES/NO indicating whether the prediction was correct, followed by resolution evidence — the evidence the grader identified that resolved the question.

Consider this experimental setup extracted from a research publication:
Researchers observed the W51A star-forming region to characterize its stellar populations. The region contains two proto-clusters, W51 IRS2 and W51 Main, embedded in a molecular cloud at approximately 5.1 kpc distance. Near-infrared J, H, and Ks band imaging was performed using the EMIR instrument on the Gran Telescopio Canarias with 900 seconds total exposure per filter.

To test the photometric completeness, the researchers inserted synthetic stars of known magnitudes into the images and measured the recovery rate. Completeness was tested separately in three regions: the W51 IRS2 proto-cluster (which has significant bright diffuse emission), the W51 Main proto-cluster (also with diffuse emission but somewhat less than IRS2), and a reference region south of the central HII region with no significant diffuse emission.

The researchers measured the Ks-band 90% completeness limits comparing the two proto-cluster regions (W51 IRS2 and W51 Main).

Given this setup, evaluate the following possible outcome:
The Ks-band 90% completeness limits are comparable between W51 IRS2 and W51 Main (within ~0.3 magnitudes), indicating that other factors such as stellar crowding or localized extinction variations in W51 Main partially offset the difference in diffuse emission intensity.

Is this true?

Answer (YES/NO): NO